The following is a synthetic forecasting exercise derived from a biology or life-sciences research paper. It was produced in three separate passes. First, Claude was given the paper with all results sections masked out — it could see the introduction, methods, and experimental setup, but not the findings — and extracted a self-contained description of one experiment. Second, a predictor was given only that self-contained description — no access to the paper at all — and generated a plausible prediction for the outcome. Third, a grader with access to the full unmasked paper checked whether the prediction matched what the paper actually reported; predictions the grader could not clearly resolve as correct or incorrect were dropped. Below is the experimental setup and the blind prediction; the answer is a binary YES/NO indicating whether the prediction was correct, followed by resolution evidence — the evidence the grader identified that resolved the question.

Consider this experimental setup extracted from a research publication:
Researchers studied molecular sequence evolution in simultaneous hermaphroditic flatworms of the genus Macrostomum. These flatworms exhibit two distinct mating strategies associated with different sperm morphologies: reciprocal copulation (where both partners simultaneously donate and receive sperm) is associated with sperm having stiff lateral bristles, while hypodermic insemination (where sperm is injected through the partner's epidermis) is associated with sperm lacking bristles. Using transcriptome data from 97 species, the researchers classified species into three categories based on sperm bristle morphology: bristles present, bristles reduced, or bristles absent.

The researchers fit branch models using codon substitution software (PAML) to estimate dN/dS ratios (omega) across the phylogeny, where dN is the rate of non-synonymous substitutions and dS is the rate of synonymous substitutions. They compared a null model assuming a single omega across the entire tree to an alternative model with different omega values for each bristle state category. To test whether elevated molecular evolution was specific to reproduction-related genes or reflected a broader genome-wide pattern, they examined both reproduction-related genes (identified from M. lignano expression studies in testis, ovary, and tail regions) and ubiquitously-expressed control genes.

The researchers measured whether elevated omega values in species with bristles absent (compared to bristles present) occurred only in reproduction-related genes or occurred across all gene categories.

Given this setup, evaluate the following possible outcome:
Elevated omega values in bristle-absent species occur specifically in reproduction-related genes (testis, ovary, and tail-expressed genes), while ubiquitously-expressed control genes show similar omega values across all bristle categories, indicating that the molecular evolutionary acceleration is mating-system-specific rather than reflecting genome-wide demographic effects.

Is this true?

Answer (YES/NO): NO